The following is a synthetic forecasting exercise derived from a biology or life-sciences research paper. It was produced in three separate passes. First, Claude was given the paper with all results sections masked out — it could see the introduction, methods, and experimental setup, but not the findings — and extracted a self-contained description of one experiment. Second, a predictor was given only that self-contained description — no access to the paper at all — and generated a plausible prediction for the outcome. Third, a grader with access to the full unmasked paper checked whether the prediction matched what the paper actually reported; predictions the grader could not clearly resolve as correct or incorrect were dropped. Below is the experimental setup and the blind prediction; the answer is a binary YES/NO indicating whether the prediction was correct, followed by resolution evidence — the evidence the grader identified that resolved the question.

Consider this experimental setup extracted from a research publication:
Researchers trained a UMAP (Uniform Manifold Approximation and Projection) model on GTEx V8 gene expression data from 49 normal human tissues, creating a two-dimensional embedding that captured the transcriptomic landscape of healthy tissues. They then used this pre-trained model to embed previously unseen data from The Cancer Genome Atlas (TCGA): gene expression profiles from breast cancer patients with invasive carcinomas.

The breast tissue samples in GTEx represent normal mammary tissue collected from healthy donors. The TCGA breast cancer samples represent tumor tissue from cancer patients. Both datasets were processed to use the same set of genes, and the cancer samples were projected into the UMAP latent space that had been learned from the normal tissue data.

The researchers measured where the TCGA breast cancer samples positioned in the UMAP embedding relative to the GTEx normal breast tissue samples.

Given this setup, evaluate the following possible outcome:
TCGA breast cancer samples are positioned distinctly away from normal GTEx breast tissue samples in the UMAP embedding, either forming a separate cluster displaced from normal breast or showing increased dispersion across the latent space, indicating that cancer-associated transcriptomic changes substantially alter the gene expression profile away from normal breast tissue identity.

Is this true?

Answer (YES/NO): NO